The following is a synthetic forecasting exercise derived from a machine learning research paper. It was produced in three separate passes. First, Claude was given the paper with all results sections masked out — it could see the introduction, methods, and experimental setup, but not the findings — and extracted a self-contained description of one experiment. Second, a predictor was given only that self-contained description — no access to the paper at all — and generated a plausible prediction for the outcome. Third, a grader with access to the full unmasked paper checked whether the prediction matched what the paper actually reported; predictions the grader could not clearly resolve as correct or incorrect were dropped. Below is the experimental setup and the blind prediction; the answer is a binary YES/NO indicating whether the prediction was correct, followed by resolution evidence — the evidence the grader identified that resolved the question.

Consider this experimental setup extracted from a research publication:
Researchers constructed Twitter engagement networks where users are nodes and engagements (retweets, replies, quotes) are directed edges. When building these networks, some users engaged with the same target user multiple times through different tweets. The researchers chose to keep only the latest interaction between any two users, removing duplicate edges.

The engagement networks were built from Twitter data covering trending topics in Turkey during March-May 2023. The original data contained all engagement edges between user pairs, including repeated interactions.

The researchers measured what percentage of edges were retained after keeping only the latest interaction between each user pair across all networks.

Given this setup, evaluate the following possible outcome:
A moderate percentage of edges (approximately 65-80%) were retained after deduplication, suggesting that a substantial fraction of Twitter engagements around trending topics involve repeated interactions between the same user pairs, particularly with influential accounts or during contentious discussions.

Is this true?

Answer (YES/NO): YES